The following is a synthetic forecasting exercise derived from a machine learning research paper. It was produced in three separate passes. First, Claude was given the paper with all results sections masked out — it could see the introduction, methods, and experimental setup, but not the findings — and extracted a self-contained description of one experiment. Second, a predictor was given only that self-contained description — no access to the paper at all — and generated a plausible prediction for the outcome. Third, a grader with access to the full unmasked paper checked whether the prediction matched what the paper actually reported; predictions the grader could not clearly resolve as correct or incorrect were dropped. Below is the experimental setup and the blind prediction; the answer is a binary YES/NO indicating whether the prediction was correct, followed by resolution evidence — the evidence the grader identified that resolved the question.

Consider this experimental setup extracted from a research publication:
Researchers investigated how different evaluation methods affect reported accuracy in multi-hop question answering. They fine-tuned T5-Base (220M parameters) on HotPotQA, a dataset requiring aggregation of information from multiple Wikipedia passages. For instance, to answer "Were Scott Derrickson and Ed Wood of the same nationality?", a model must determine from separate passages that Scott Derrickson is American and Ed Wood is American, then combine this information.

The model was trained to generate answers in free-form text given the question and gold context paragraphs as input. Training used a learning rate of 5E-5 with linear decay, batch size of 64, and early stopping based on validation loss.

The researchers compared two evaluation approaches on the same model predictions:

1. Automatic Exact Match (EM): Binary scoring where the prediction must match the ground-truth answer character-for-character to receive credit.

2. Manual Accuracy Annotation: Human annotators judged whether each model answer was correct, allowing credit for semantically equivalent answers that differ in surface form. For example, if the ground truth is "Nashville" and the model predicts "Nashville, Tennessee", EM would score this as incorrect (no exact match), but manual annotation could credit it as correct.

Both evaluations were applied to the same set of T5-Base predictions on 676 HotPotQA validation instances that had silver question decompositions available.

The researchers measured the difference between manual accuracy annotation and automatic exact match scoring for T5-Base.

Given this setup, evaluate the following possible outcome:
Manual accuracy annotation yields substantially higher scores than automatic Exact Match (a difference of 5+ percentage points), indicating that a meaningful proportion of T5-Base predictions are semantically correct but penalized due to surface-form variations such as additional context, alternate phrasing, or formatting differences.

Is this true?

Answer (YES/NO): NO